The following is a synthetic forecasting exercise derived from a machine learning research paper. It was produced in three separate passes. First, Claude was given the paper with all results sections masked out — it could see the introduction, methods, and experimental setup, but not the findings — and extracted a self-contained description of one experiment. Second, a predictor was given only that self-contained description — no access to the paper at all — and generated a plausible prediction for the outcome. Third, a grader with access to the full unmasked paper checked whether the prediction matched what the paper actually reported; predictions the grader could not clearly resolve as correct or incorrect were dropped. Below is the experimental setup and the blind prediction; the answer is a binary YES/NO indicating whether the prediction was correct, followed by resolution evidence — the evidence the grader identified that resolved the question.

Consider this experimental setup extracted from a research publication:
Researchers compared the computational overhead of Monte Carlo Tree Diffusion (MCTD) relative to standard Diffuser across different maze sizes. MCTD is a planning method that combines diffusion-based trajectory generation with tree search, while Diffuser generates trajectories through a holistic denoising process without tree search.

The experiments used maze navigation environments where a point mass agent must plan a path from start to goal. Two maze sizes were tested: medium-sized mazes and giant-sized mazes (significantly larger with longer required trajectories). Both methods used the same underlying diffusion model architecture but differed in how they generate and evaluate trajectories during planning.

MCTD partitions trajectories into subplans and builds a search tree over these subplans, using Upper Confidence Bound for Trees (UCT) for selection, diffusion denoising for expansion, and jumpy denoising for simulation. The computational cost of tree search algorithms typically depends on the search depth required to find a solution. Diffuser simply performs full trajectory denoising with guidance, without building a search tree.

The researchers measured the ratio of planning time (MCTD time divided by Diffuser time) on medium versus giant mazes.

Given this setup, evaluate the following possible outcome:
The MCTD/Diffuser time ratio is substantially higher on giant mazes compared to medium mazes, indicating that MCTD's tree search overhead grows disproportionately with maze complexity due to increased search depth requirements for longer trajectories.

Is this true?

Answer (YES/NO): YES